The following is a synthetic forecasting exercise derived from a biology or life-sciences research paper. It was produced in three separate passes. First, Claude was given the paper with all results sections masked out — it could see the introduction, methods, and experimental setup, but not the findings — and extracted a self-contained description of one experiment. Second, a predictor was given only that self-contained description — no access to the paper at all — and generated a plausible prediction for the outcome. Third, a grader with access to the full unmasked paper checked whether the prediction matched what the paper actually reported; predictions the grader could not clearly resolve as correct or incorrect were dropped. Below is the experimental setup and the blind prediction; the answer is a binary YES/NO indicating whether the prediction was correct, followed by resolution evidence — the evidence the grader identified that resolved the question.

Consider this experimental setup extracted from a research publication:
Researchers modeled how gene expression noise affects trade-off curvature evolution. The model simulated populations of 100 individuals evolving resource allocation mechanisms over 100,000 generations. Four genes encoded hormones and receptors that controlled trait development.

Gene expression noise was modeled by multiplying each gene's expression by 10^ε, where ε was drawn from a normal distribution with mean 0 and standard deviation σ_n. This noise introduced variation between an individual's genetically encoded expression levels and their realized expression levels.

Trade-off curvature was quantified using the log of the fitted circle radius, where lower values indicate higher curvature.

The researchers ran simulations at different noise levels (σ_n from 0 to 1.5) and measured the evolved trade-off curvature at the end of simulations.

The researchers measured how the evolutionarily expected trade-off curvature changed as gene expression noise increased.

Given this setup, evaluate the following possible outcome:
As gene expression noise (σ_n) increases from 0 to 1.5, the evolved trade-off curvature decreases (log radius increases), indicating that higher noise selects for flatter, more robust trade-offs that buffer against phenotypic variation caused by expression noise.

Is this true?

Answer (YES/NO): YES